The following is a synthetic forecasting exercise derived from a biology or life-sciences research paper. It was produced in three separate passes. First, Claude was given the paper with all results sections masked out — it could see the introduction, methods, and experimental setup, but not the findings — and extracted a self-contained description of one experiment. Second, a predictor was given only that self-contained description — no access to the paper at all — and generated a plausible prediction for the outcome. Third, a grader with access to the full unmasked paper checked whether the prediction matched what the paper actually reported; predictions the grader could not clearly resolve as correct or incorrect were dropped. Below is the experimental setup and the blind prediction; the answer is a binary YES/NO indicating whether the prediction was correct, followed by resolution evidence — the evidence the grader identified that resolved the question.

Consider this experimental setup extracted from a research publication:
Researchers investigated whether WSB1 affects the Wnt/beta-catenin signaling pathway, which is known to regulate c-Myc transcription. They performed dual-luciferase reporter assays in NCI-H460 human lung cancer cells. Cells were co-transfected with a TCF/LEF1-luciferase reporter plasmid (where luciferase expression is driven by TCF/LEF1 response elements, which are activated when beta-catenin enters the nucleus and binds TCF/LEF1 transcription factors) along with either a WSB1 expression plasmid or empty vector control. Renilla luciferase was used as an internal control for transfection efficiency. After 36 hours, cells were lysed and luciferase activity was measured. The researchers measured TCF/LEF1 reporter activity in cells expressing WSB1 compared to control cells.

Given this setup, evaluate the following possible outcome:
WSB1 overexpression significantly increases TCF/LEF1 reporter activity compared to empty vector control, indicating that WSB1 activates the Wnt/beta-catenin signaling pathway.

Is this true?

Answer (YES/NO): YES